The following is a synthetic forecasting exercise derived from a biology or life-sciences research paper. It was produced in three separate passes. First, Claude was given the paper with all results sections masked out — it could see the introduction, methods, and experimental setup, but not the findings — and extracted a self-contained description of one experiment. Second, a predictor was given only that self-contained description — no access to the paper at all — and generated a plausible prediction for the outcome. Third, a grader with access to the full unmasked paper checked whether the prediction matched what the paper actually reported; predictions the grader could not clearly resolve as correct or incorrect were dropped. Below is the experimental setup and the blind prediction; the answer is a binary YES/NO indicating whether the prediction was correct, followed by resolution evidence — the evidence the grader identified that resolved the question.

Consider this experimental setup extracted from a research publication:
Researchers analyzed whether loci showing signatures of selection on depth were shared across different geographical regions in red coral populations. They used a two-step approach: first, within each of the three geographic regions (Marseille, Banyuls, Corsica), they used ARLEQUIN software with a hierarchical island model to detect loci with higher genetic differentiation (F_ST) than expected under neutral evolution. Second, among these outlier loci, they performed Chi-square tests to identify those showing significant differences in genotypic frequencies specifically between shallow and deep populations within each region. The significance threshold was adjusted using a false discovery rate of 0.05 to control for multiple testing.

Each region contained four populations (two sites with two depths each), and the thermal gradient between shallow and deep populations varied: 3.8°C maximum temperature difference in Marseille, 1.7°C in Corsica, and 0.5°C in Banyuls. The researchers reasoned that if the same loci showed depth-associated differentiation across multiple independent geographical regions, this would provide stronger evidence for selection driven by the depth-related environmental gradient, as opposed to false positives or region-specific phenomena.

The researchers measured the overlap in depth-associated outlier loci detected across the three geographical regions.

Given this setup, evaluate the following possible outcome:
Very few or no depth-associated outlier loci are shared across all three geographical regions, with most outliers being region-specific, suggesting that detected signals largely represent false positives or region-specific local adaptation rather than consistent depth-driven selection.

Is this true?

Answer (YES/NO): YES